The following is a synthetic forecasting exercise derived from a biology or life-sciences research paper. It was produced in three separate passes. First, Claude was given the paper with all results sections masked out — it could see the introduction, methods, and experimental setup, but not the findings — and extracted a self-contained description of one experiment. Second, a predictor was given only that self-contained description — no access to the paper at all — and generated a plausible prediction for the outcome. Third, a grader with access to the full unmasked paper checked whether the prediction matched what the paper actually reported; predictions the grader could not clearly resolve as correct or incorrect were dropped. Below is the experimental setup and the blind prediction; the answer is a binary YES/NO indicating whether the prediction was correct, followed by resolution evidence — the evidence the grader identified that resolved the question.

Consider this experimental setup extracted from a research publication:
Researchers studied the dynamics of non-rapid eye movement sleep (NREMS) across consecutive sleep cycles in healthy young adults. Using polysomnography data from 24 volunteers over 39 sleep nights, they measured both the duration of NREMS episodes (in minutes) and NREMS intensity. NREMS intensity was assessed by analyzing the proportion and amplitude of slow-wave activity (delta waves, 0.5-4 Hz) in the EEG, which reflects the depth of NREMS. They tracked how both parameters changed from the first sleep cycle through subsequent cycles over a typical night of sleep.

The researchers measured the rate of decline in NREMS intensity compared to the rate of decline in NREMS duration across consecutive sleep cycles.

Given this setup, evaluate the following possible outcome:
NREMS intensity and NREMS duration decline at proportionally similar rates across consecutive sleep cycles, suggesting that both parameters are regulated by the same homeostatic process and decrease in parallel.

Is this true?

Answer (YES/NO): NO